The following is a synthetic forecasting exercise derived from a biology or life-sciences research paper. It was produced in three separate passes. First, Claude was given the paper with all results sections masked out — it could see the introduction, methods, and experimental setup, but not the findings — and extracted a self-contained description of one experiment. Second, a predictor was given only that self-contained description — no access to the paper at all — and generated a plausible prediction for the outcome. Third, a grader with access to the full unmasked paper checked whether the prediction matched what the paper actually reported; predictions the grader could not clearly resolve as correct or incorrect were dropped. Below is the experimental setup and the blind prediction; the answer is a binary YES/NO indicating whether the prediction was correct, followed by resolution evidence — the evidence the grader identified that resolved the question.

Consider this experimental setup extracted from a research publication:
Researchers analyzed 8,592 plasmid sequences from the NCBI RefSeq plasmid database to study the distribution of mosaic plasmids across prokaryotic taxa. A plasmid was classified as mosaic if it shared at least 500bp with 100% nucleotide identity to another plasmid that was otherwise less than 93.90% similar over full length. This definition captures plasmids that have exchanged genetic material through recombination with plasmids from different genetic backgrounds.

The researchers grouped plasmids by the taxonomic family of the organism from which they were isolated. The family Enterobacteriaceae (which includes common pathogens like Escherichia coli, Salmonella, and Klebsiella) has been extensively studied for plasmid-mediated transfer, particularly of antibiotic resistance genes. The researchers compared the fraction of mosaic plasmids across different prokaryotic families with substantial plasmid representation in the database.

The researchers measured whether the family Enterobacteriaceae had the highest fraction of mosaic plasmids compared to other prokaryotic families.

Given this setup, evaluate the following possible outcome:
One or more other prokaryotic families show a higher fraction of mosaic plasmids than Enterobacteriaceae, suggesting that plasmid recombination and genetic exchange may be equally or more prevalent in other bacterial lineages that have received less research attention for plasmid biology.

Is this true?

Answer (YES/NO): YES